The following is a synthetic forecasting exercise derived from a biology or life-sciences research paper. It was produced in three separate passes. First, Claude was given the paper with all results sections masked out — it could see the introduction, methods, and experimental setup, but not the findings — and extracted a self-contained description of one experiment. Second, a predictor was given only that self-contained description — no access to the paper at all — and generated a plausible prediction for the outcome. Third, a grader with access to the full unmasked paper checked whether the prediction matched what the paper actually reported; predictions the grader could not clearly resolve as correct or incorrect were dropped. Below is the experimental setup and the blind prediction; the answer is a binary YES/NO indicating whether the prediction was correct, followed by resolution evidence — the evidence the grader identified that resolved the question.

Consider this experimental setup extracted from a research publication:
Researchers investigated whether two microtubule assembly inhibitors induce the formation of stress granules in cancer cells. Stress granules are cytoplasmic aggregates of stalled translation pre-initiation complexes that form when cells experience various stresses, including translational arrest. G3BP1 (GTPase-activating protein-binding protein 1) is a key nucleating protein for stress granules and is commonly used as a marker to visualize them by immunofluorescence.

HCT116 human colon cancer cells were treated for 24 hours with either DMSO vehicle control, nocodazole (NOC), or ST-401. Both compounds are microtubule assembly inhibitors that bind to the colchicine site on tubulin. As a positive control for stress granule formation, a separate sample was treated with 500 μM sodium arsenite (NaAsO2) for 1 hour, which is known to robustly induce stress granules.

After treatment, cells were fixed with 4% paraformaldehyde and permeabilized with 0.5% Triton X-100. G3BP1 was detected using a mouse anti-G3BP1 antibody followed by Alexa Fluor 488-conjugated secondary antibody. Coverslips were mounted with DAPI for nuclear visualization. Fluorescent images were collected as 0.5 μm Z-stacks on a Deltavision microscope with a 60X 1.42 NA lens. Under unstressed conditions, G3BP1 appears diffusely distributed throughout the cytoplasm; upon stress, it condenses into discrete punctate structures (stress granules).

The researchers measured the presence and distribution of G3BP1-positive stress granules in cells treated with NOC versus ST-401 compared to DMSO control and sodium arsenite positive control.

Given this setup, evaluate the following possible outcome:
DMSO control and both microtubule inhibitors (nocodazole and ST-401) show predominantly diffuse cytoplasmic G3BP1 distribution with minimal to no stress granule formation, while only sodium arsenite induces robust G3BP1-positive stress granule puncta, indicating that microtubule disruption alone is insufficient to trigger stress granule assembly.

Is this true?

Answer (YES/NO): NO